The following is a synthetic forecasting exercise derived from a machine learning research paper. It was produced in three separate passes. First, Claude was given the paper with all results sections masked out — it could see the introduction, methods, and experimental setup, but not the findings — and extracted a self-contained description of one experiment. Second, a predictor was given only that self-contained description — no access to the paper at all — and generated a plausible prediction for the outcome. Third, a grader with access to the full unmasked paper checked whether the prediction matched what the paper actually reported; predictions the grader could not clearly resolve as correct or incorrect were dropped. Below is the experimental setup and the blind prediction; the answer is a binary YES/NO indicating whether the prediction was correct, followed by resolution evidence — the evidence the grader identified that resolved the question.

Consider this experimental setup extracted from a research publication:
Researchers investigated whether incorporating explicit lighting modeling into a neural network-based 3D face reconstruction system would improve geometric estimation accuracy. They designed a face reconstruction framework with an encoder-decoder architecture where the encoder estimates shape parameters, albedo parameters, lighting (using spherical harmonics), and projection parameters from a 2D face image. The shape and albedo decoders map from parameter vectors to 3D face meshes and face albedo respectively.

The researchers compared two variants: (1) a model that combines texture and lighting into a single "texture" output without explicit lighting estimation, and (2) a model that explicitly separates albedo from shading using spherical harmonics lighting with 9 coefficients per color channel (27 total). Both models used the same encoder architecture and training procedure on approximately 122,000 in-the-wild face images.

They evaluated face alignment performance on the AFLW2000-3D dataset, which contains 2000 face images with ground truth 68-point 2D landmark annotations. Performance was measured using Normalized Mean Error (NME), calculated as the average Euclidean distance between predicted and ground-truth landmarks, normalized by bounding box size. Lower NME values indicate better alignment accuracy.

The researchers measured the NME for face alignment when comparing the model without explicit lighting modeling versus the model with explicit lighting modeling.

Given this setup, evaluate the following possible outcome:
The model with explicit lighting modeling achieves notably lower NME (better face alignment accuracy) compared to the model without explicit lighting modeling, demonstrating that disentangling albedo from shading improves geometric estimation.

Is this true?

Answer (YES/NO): YES